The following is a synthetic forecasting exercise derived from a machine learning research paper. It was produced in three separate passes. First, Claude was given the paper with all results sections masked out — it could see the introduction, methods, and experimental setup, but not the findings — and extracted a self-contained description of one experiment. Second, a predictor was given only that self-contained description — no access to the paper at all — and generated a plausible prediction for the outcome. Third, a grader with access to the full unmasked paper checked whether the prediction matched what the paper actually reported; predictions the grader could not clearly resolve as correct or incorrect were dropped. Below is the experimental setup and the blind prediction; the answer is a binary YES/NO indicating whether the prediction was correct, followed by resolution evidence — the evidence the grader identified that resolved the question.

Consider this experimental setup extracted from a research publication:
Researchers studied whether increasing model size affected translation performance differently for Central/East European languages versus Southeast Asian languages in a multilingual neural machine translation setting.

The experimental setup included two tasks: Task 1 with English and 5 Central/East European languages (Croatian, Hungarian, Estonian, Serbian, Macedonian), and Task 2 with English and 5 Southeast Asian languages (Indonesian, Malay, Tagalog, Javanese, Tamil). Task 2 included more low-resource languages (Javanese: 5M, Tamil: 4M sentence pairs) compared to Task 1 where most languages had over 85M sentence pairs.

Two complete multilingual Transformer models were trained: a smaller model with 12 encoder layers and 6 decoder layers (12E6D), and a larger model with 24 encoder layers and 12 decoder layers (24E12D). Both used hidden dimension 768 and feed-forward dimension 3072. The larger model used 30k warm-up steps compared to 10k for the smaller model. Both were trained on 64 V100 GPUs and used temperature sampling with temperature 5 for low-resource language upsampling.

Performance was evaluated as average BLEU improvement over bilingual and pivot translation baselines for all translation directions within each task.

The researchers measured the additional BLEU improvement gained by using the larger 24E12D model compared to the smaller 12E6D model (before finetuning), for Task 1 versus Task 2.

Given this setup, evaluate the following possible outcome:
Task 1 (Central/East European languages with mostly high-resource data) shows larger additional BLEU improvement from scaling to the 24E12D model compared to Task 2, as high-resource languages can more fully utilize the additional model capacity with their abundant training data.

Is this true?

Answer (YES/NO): YES